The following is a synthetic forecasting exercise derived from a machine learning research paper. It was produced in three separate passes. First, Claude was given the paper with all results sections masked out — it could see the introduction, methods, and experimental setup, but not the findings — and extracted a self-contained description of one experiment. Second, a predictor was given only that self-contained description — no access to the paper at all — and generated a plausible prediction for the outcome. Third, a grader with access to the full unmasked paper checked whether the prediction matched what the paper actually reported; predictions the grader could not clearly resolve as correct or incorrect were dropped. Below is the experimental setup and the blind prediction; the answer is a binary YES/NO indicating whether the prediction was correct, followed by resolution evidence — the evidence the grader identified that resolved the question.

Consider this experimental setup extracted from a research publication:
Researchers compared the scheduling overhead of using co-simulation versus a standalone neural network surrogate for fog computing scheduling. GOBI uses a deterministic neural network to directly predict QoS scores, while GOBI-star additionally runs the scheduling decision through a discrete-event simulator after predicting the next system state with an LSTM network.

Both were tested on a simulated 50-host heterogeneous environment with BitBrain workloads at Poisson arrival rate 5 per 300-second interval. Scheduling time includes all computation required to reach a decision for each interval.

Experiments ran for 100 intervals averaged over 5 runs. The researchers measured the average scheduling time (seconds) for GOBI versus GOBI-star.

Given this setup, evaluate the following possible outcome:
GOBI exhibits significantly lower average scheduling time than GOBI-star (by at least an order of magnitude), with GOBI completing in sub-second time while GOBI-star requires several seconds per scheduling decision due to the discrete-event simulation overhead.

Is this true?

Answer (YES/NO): NO